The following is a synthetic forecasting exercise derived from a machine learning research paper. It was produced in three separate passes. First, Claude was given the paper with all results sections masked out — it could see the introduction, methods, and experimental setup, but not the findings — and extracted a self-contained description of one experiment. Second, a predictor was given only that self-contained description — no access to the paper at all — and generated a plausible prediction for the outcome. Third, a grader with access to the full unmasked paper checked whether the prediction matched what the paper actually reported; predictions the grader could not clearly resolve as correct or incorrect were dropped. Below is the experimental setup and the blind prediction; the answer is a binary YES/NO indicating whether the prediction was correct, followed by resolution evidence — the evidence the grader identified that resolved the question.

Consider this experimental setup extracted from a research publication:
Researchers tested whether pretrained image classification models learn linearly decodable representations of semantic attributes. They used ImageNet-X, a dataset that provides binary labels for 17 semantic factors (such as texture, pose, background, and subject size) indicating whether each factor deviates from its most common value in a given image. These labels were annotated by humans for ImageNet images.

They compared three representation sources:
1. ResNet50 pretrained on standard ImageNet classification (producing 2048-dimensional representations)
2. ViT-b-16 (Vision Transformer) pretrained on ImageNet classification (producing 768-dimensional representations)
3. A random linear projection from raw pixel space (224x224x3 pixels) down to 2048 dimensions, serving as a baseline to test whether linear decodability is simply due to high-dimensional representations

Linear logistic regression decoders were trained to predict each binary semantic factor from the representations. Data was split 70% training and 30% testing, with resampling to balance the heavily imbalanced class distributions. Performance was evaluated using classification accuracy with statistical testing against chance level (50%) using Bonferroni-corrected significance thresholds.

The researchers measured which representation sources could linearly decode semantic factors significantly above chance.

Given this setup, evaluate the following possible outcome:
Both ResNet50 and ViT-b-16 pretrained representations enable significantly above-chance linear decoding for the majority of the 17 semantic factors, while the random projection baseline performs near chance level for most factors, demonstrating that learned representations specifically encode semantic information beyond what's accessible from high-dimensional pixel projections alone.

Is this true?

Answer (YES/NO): YES